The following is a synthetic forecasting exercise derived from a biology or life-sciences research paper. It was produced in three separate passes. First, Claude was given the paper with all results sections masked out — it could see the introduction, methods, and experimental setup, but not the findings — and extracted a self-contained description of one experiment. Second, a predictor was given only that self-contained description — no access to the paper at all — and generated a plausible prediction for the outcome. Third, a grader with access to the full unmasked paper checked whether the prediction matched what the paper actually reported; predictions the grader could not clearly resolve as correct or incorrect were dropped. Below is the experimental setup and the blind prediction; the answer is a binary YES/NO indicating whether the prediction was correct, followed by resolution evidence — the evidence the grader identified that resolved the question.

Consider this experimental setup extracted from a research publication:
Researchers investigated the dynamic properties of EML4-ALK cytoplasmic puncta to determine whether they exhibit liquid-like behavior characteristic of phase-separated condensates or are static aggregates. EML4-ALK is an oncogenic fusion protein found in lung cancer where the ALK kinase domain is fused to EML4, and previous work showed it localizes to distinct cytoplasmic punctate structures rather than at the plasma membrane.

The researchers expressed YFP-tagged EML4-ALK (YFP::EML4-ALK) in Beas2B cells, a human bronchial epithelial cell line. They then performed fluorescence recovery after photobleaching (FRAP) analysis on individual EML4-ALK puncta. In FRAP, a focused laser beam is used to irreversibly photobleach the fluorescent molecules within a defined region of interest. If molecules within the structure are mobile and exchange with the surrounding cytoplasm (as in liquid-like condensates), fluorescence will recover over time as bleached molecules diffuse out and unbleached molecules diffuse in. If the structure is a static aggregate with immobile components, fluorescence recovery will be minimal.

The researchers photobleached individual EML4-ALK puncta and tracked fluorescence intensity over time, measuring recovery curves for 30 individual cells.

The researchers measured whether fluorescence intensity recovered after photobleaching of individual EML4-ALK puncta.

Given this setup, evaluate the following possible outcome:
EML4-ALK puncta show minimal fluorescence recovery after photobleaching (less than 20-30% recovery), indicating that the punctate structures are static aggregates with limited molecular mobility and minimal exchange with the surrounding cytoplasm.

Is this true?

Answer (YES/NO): NO